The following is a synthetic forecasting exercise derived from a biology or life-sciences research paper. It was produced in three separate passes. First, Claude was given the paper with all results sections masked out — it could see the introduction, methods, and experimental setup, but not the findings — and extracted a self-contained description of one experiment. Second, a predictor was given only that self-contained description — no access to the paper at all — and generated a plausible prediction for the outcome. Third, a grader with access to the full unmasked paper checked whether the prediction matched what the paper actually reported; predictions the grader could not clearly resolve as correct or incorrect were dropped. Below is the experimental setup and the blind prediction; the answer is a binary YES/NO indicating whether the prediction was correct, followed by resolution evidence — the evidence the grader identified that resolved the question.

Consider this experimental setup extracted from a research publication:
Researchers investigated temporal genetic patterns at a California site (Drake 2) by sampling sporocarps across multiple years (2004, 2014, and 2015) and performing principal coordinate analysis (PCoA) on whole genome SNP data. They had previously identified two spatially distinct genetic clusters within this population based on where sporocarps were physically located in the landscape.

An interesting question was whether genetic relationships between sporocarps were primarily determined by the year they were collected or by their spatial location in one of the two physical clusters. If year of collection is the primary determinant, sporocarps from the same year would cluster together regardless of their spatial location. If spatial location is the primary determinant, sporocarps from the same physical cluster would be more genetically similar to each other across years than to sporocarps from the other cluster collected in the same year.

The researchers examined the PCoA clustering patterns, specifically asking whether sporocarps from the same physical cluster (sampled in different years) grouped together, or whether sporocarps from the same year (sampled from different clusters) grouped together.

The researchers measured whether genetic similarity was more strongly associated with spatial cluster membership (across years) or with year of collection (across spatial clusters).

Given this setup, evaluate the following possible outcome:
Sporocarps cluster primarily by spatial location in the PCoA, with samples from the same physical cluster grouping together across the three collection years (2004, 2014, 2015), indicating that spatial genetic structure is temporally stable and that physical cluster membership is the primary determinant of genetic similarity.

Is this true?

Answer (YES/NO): YES